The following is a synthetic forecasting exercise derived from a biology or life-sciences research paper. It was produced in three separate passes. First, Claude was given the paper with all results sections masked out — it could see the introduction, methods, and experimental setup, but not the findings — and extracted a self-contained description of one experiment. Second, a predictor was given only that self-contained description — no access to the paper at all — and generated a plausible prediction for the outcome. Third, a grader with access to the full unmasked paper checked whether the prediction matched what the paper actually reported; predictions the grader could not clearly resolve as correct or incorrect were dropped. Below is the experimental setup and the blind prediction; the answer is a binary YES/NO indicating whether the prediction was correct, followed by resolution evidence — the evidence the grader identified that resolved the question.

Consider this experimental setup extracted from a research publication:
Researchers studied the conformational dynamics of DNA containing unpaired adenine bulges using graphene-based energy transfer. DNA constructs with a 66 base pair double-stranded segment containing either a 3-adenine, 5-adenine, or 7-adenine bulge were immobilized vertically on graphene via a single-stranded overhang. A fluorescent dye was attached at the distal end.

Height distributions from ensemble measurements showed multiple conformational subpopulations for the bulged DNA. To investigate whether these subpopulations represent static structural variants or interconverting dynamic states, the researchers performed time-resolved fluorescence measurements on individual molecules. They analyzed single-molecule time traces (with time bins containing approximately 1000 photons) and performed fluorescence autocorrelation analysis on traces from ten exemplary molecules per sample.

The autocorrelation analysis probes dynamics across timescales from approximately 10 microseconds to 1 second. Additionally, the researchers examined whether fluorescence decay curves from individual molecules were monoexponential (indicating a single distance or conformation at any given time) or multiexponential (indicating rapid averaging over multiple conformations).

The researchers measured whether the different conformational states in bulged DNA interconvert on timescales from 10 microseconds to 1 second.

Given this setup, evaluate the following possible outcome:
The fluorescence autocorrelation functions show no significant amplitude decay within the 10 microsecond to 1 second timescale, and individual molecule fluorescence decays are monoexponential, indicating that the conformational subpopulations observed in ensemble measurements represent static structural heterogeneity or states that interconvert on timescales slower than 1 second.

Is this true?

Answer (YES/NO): YES